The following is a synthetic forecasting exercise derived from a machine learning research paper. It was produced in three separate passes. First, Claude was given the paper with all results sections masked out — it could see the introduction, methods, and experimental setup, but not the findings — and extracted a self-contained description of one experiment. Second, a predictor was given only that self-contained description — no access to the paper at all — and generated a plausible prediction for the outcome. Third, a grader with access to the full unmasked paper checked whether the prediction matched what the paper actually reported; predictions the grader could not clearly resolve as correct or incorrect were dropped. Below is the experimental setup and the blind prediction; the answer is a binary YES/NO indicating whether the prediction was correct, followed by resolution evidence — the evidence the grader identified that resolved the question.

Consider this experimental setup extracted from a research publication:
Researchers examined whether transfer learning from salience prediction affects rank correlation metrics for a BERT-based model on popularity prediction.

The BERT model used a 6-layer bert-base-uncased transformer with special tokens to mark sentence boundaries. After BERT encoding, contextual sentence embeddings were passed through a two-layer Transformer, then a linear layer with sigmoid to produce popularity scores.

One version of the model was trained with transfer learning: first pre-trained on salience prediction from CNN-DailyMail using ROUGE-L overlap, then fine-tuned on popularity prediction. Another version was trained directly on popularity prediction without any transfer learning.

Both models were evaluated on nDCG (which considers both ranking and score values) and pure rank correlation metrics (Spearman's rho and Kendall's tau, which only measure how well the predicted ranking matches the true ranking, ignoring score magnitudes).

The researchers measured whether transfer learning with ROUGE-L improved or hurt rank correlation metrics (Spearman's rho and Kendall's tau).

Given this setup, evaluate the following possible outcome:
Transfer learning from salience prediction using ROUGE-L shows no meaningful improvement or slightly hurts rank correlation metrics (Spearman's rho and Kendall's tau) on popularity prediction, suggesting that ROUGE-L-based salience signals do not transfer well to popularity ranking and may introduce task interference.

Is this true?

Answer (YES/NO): YES